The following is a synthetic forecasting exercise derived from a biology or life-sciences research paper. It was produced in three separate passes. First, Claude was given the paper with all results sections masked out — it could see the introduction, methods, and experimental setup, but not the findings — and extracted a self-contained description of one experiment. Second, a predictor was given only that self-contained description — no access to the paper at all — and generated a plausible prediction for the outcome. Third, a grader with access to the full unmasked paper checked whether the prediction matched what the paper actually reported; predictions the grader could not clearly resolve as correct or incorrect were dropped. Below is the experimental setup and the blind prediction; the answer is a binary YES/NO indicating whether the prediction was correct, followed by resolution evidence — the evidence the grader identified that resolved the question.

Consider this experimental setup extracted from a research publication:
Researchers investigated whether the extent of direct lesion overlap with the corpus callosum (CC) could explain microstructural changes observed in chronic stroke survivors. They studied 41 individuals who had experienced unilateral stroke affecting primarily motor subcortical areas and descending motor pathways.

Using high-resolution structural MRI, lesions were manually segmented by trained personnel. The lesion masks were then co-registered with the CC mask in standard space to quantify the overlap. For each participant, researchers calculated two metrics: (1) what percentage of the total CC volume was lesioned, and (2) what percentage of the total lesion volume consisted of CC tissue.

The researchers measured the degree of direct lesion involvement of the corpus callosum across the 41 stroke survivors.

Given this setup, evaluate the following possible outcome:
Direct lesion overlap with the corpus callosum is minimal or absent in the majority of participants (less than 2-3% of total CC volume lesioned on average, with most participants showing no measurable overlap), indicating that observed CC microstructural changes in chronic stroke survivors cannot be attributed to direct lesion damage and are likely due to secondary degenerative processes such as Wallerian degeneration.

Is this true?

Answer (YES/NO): YES